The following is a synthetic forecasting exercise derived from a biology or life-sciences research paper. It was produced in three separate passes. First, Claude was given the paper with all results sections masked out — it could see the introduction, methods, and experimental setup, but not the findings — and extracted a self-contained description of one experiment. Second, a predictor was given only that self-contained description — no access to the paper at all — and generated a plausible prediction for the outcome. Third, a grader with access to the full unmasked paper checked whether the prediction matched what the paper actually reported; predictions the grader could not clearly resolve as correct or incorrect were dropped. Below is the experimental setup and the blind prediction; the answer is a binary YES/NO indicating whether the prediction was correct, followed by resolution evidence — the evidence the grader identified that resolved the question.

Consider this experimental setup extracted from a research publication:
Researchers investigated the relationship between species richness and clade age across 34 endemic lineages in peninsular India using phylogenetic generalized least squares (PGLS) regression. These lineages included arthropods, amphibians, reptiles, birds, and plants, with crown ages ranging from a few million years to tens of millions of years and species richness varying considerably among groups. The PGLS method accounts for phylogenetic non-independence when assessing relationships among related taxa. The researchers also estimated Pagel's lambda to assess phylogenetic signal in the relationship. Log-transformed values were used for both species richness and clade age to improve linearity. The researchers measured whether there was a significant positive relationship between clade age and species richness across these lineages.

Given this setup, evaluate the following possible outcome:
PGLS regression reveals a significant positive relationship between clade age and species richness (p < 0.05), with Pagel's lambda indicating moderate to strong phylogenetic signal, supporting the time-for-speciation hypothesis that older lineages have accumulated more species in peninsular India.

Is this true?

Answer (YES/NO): NO